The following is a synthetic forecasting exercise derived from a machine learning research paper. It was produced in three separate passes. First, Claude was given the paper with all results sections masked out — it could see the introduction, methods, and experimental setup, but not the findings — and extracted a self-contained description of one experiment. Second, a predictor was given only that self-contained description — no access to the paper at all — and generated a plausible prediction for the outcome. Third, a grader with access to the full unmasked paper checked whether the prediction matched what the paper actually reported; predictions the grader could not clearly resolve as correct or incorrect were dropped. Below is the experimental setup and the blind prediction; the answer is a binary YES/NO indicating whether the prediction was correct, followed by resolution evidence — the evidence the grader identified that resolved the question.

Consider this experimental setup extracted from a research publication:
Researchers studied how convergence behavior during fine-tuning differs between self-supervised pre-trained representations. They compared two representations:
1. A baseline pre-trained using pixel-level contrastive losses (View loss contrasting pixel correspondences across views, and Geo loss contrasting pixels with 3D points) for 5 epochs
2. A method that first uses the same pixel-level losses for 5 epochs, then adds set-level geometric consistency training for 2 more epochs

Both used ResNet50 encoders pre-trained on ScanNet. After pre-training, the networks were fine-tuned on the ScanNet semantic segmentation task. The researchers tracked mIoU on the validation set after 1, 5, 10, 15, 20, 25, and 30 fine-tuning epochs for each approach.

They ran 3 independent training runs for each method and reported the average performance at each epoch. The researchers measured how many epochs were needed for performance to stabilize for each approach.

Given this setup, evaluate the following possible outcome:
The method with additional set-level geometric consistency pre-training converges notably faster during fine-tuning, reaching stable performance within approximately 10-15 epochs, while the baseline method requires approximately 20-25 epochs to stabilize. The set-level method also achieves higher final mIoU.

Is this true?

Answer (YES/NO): NO